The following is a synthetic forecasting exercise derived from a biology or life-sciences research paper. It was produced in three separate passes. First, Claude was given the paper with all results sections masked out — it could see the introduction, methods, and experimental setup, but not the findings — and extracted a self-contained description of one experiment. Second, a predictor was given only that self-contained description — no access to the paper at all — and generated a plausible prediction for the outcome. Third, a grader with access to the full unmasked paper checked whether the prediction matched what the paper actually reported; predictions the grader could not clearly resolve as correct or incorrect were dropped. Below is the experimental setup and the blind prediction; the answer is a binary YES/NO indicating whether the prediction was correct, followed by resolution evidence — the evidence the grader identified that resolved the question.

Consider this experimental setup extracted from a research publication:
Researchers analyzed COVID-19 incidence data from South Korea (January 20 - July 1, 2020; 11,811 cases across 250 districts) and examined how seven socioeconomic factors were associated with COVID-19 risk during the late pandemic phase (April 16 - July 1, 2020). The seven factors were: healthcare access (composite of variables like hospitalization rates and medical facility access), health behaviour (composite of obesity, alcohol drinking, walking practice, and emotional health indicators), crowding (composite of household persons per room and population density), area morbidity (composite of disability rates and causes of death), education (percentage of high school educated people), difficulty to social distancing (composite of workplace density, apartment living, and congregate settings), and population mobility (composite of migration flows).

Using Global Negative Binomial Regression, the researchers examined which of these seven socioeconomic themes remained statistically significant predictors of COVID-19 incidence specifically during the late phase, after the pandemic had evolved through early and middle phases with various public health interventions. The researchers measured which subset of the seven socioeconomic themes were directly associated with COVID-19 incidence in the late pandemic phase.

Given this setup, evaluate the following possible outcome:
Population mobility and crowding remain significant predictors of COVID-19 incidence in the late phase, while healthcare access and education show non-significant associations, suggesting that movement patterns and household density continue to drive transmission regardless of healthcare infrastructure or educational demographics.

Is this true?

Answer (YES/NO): NO